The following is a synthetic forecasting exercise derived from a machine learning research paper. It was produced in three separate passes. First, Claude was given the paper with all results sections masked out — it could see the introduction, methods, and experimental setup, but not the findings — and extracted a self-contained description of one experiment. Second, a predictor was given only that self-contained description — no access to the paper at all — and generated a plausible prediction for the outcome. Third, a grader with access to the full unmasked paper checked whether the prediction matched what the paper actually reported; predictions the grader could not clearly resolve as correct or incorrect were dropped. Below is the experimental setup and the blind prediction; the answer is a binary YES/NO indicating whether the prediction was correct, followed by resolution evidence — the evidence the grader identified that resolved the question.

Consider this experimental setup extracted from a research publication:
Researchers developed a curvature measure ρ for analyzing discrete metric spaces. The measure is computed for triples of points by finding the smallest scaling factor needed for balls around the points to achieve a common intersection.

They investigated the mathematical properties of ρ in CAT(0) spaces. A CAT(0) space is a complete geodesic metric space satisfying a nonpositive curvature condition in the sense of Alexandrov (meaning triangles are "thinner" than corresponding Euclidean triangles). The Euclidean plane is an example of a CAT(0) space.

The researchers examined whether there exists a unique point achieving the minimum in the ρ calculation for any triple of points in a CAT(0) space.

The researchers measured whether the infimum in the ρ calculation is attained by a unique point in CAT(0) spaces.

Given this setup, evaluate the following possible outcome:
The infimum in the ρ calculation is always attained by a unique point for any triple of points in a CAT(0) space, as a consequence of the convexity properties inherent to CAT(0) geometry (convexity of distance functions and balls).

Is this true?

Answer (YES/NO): YES